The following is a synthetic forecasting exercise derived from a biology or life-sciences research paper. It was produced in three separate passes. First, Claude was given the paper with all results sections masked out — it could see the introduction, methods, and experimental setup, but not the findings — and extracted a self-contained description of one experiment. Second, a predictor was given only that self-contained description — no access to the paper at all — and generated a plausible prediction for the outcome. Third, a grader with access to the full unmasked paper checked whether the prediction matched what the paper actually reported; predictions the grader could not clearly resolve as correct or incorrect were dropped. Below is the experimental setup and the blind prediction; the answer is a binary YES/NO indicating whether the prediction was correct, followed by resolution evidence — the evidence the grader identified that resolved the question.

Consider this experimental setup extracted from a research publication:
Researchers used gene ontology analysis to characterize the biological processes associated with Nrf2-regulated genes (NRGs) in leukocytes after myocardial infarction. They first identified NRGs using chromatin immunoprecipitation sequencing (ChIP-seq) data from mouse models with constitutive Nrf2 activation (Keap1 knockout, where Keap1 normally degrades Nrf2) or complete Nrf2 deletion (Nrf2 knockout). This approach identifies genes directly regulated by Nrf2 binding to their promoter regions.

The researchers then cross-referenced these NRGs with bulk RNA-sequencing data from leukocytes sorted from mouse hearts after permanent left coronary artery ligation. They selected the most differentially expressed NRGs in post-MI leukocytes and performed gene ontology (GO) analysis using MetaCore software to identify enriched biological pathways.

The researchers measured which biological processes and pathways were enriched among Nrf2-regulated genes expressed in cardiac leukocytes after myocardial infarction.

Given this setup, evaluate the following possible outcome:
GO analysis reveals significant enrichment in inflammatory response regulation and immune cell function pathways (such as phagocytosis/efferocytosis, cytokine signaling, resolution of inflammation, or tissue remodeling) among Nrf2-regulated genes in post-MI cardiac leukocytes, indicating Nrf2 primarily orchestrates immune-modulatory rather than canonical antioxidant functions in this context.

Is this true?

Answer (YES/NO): NO